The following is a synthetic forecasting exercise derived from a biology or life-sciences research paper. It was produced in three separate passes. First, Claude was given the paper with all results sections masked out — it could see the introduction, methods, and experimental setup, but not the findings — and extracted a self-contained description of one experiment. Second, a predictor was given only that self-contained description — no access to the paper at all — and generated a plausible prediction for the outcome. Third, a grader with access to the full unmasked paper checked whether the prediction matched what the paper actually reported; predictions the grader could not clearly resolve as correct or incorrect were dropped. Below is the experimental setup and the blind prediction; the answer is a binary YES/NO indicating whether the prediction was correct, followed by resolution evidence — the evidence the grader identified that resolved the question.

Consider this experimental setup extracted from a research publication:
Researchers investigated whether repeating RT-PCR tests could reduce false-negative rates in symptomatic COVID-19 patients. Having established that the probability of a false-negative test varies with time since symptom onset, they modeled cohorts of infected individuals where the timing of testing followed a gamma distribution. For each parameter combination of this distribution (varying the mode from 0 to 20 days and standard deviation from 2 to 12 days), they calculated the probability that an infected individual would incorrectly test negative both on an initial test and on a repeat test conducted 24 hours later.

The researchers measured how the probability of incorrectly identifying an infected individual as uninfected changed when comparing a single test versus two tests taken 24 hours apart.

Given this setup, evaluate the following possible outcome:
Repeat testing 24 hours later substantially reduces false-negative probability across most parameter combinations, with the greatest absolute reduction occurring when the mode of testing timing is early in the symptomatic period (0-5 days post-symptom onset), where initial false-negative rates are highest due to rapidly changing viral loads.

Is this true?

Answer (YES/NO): NO